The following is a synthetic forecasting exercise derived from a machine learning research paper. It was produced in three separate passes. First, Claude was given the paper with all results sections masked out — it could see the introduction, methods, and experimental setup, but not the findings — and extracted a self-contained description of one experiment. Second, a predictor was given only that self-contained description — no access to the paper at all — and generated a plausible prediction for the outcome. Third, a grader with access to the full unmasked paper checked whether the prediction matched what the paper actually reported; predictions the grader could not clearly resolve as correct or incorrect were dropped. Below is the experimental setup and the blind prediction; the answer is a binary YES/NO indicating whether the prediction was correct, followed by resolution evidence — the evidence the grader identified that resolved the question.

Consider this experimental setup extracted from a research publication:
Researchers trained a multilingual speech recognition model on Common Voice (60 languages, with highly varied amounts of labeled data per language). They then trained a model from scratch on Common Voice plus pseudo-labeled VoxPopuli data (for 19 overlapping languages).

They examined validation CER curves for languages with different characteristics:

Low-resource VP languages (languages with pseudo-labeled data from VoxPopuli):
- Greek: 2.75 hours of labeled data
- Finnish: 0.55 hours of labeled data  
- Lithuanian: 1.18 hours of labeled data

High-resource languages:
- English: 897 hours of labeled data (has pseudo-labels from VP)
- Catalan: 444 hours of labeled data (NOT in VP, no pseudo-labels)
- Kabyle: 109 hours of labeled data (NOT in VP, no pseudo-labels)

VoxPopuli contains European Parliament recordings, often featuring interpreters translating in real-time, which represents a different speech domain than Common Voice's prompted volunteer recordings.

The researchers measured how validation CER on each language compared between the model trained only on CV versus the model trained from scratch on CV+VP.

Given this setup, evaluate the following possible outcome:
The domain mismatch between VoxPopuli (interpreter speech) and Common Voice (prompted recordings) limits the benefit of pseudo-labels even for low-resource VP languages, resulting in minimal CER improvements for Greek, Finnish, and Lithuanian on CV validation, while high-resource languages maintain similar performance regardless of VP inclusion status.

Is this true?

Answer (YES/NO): NO